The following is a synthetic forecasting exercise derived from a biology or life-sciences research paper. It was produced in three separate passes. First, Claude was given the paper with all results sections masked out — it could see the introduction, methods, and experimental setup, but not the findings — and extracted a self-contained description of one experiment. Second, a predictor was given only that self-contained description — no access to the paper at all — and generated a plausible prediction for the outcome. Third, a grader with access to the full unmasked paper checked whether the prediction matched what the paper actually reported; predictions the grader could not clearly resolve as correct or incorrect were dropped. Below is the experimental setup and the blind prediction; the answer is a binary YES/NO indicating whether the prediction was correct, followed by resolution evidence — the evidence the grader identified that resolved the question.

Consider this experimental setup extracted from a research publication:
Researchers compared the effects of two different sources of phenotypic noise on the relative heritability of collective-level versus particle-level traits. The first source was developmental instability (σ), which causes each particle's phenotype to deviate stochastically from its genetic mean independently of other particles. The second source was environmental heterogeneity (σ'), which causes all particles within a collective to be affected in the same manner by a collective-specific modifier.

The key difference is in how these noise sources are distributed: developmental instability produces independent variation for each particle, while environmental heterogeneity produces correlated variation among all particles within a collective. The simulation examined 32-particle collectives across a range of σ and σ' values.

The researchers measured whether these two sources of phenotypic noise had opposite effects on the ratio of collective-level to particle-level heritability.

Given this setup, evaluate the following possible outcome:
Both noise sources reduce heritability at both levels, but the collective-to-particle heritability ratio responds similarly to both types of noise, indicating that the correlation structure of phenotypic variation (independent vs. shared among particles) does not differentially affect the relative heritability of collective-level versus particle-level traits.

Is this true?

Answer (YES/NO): NO